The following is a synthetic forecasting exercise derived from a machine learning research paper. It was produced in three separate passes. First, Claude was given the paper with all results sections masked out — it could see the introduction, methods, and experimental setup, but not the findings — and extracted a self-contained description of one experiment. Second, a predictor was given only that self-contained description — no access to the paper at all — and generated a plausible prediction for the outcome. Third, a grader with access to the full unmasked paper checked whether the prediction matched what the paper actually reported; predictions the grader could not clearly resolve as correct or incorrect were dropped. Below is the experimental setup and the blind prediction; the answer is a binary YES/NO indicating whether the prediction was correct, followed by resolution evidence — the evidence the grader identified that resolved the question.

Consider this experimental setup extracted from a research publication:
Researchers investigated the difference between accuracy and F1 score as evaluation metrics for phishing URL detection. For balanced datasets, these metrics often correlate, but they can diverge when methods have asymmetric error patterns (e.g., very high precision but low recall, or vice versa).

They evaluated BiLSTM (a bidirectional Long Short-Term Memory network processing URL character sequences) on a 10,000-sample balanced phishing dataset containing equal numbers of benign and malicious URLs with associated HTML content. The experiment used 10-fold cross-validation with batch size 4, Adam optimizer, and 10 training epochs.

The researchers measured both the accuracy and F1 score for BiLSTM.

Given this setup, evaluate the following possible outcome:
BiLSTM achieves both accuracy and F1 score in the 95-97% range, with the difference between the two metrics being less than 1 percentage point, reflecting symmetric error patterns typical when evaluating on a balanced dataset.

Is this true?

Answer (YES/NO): NO